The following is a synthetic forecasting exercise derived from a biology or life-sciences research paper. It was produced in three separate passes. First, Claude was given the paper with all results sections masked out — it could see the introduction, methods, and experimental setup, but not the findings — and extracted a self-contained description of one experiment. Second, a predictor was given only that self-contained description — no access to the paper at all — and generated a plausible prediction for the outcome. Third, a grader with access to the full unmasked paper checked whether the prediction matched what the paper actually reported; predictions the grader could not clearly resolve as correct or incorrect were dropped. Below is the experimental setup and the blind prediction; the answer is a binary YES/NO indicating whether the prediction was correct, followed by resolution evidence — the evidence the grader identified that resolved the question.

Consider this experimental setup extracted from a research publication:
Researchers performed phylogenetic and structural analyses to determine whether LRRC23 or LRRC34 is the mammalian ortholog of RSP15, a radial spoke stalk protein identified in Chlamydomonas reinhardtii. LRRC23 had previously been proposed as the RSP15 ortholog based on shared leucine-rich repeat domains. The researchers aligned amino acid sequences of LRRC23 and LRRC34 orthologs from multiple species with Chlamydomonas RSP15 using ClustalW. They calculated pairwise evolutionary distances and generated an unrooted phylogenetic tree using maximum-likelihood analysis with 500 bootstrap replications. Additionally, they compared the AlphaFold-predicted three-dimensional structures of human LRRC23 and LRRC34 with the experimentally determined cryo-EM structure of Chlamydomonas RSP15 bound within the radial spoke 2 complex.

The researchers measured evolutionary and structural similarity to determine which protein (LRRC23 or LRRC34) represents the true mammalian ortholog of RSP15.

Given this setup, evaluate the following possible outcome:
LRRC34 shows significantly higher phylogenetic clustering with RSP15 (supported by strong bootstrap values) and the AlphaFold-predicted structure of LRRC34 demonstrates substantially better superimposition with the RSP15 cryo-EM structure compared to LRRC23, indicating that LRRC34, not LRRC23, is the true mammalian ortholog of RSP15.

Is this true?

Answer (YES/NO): YES